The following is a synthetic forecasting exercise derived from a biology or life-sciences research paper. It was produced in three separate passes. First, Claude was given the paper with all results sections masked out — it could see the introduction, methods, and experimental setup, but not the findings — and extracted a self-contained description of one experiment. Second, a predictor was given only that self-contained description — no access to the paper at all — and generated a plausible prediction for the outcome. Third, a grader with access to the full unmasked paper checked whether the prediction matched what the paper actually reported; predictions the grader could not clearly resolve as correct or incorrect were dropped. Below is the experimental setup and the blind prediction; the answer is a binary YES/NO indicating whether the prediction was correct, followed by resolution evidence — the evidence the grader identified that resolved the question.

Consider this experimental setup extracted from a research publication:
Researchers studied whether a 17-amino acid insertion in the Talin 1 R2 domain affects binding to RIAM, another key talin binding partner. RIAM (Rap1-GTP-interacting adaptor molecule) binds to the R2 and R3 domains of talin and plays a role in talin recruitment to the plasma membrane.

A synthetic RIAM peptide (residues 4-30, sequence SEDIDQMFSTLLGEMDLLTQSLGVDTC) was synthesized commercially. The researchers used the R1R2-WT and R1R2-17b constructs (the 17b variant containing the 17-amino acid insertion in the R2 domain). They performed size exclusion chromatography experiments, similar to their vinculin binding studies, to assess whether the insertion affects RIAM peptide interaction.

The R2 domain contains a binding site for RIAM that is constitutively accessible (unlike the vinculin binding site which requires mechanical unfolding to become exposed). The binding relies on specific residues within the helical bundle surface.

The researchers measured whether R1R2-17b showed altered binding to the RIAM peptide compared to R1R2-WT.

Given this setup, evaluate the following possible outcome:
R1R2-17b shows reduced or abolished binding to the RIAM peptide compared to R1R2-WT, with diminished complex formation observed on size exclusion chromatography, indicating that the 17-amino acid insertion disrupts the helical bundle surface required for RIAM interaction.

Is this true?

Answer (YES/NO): NO